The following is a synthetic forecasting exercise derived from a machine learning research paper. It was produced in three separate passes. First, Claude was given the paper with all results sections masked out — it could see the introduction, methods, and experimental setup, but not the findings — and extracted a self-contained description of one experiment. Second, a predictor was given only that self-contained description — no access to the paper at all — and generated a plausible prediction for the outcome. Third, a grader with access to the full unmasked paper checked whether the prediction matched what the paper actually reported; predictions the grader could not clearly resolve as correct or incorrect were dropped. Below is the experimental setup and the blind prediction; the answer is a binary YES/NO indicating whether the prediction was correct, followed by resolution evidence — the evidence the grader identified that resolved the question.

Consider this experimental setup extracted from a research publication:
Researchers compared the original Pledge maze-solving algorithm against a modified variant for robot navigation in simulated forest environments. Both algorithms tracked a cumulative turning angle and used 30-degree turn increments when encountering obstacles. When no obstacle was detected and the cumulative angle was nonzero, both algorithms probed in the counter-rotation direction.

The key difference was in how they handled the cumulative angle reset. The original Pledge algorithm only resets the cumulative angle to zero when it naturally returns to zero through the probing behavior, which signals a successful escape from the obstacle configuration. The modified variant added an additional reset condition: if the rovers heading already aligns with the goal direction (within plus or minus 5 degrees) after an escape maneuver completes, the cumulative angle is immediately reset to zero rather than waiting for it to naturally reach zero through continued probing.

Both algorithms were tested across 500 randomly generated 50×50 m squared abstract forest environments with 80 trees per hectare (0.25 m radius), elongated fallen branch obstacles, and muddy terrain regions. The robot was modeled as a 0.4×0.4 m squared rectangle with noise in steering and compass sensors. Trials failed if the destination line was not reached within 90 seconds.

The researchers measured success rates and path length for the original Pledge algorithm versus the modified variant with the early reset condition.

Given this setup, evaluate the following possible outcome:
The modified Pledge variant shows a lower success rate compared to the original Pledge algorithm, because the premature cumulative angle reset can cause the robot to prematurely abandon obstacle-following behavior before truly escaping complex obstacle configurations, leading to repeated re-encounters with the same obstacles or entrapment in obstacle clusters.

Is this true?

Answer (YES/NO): NO